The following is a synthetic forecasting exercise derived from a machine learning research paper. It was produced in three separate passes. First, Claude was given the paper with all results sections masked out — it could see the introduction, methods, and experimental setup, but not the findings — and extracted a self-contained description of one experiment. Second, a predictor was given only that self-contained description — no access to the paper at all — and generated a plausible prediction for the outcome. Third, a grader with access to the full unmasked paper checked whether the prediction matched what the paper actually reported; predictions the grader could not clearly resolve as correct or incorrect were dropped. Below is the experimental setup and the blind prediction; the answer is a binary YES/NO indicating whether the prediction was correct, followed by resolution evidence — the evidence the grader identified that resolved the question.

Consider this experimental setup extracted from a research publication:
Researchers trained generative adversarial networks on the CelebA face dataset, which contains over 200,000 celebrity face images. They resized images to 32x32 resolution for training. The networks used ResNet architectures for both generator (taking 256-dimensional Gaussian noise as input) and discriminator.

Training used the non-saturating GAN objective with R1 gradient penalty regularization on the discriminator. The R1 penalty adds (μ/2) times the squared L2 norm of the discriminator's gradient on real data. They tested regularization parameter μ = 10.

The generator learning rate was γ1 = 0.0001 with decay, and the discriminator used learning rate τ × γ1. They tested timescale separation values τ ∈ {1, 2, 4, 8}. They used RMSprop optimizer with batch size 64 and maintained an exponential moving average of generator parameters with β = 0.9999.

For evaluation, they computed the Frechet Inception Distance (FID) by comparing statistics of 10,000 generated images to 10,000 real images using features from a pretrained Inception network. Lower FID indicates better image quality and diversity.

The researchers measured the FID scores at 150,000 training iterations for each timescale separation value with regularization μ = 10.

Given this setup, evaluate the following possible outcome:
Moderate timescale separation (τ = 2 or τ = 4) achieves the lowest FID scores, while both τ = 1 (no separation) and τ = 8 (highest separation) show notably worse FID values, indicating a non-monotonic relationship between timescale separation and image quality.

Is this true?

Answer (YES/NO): YES